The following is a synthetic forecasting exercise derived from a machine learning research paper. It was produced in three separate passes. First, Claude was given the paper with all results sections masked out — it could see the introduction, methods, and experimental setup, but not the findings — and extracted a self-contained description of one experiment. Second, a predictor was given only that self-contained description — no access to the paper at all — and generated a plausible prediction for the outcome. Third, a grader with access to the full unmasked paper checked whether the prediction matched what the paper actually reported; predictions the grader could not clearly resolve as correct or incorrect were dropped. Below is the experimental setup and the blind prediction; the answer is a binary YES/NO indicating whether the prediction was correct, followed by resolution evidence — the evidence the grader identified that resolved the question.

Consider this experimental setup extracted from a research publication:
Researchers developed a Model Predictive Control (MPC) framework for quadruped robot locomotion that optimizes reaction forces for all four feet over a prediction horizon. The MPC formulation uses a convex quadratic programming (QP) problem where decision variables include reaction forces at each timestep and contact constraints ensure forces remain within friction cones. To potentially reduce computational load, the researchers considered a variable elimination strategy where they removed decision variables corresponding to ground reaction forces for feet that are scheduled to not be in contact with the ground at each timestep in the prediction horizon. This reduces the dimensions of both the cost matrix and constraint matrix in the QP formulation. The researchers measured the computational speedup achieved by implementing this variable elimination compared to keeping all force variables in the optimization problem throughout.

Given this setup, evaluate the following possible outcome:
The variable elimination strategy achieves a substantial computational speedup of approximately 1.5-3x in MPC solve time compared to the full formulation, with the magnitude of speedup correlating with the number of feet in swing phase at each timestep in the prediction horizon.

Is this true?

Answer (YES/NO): NO